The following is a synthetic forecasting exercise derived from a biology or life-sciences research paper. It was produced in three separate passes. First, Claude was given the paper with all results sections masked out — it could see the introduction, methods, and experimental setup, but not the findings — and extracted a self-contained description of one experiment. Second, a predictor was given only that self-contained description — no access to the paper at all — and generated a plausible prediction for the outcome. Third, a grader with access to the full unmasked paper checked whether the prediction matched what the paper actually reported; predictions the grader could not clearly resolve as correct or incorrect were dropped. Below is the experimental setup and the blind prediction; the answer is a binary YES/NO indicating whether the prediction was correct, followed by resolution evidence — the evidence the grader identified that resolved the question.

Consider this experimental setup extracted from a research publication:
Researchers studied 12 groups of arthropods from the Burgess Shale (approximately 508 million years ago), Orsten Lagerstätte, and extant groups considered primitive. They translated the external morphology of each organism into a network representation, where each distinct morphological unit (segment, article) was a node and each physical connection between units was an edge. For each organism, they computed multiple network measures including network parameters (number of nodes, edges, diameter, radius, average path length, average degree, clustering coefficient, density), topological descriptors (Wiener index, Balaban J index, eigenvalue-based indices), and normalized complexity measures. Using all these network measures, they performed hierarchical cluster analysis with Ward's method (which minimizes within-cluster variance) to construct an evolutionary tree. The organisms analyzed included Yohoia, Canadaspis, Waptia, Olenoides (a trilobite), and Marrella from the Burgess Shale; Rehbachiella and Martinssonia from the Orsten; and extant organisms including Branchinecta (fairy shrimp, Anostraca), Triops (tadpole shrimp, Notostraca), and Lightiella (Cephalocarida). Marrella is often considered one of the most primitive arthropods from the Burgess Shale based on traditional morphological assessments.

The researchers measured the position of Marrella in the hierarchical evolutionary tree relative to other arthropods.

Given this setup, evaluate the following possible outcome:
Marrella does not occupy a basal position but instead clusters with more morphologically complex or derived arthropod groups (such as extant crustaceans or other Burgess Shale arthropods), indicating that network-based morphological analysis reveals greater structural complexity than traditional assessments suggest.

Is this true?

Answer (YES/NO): YES